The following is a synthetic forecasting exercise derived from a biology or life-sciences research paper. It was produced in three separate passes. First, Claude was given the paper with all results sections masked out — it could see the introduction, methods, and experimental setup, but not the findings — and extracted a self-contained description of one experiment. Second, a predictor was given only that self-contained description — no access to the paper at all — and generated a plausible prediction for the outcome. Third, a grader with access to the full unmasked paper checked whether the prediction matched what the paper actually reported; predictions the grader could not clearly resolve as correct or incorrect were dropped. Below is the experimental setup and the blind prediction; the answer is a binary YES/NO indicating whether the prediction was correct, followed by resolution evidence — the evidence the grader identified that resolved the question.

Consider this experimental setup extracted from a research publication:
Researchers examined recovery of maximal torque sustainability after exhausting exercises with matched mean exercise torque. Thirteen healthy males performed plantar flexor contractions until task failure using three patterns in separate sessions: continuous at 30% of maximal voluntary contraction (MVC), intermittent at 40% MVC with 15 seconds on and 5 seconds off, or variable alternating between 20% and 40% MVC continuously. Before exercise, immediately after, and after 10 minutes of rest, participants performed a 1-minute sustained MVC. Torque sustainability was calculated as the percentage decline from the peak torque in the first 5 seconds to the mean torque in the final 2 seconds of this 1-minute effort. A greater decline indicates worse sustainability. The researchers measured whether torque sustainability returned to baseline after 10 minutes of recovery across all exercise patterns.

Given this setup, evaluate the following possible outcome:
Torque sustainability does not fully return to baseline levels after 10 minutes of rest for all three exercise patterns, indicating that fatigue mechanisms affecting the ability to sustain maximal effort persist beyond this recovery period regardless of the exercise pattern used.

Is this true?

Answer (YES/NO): NO